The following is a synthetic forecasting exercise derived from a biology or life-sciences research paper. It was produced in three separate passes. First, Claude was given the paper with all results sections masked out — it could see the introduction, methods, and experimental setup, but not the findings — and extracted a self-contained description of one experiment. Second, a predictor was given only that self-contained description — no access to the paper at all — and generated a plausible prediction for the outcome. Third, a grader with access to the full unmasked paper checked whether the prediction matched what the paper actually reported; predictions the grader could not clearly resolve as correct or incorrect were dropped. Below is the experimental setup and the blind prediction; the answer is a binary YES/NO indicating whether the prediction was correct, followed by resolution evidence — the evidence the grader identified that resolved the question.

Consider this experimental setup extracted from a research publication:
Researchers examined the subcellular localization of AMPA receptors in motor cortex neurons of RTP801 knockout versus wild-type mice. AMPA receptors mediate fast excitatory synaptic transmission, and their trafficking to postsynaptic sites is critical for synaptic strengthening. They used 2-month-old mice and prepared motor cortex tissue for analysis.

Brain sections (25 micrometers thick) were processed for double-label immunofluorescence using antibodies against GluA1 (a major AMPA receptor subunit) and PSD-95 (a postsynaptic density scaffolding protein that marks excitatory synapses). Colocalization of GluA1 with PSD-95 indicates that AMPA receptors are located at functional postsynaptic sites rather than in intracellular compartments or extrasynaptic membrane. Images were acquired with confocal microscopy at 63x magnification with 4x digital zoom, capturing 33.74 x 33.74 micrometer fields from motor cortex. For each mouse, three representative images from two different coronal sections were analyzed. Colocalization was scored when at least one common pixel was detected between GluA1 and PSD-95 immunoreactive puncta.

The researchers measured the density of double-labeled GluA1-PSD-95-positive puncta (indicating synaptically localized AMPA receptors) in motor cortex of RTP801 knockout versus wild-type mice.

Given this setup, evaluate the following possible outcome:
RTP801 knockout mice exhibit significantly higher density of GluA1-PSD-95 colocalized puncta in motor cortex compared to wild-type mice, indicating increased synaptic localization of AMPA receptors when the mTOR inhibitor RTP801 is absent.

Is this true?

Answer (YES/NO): NO